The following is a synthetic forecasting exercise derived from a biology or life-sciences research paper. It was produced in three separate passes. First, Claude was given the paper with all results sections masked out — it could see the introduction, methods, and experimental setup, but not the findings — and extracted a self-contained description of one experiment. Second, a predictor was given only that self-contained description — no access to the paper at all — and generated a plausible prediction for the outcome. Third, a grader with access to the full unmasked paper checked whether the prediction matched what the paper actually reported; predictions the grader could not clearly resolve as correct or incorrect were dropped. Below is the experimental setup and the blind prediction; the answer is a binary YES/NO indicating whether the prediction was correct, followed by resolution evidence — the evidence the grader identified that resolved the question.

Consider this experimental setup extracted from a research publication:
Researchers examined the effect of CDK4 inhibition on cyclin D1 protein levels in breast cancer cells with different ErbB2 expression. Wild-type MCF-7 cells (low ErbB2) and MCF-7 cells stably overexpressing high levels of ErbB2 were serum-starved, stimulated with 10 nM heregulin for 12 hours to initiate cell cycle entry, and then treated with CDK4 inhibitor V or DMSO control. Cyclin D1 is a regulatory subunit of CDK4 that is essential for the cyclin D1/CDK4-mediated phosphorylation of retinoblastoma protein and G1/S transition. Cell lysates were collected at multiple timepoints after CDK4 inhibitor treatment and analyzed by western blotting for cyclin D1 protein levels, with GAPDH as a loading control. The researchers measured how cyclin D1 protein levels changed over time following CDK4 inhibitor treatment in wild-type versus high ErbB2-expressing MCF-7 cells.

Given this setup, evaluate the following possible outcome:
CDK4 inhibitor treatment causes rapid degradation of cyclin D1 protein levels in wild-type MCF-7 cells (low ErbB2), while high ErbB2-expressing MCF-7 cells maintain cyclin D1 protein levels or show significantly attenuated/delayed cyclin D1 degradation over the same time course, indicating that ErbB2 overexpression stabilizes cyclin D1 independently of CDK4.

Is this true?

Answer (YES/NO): NO